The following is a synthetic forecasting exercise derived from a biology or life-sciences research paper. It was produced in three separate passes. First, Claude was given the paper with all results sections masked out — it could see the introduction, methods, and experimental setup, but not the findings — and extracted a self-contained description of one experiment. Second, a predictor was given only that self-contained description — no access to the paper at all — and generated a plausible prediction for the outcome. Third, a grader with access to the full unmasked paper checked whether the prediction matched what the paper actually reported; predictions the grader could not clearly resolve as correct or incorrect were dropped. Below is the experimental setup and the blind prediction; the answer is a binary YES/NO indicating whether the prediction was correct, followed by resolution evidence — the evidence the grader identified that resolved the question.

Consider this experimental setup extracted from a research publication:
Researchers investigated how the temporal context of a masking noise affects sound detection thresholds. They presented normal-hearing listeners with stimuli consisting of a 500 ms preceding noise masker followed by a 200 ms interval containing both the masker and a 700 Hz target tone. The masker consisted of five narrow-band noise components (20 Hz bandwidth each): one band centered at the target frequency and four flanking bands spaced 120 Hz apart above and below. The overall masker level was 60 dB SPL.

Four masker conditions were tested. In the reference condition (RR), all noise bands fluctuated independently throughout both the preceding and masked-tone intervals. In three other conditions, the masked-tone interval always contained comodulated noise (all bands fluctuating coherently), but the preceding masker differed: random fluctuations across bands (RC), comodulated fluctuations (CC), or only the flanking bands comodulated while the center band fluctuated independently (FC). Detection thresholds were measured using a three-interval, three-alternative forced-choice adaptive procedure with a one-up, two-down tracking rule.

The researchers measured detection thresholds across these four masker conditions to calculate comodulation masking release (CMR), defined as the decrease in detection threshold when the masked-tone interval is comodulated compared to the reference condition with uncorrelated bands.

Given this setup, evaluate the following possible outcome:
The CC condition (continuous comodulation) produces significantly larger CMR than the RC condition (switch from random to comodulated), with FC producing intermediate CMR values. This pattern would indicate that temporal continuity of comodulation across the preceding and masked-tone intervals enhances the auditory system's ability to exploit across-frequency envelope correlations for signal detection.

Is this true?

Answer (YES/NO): NO